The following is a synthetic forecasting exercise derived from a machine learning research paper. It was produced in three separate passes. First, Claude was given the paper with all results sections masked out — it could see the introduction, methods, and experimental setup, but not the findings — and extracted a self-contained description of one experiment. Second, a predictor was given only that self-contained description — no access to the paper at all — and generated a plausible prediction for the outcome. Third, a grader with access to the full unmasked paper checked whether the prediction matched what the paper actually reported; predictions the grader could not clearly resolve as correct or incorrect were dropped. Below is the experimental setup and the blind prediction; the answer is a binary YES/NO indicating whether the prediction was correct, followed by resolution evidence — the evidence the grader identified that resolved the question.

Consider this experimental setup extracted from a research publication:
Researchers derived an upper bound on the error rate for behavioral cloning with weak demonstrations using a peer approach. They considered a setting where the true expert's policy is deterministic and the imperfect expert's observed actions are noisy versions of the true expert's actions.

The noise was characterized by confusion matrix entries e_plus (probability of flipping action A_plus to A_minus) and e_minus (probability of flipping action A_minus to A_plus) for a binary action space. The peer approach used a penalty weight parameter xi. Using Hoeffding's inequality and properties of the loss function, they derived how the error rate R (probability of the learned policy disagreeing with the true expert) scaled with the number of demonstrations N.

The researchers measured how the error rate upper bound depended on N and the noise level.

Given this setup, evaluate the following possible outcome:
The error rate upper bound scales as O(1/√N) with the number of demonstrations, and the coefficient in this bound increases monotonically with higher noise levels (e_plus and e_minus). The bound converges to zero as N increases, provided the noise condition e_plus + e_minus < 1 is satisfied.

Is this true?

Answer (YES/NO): YES